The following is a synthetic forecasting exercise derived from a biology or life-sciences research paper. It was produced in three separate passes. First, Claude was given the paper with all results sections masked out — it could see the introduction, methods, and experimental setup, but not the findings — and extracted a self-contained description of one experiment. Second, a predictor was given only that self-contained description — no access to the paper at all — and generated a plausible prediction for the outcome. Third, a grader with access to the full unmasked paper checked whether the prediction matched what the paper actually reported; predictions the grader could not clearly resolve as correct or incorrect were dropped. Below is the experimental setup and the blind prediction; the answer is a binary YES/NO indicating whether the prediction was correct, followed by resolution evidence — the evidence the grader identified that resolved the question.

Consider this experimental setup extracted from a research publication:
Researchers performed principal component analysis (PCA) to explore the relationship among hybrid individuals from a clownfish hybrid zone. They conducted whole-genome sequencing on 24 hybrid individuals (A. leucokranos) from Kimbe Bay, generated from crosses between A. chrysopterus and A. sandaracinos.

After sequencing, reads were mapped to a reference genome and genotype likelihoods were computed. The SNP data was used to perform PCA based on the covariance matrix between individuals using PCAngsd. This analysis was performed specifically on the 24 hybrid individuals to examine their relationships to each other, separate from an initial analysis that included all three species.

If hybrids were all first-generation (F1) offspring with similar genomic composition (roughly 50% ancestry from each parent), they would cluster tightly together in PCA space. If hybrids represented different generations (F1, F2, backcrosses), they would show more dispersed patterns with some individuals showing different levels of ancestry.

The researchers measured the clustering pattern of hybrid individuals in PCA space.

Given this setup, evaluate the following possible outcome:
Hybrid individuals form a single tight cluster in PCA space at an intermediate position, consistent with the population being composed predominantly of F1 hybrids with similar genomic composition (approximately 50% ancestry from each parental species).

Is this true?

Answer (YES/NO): NO